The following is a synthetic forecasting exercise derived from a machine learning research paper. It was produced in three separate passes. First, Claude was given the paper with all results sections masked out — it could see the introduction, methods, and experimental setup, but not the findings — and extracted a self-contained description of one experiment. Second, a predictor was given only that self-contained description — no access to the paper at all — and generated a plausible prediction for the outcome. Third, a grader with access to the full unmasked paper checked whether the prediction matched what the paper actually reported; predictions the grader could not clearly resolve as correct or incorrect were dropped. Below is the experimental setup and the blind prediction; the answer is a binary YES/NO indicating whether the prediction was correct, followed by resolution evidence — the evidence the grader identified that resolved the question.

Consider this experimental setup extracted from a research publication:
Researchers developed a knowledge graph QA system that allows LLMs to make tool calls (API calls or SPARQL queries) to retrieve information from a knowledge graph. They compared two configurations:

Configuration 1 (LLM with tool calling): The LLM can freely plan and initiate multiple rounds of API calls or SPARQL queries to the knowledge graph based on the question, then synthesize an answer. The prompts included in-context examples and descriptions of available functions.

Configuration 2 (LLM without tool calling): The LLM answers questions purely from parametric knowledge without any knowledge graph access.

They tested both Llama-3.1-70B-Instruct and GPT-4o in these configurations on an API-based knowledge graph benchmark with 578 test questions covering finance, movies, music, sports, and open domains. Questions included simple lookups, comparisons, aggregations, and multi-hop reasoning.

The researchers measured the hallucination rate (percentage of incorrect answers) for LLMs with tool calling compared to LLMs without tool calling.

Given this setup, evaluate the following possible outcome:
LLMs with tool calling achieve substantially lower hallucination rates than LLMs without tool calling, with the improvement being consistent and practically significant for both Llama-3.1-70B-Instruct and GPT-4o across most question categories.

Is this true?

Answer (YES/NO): NO